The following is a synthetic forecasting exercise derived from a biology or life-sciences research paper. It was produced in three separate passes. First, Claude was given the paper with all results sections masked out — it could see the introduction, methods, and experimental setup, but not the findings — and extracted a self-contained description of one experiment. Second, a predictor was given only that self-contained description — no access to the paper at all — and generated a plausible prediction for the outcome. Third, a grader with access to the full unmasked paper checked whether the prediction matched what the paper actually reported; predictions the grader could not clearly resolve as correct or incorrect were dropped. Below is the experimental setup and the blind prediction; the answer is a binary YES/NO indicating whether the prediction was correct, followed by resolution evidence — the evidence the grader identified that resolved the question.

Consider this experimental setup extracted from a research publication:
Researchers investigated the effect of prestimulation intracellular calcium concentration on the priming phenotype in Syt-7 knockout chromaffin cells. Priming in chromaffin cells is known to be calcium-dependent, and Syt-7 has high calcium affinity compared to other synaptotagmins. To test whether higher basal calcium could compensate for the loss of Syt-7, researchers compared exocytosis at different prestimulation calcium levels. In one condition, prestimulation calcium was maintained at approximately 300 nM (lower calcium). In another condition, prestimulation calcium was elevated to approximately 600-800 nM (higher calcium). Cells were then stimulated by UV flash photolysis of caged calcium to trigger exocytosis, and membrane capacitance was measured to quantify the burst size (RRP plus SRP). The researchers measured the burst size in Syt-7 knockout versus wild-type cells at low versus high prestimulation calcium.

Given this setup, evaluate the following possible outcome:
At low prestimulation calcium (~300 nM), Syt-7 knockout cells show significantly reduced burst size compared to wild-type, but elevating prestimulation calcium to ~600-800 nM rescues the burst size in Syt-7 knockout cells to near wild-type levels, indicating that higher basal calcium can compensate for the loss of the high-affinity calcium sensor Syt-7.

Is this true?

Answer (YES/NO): NO